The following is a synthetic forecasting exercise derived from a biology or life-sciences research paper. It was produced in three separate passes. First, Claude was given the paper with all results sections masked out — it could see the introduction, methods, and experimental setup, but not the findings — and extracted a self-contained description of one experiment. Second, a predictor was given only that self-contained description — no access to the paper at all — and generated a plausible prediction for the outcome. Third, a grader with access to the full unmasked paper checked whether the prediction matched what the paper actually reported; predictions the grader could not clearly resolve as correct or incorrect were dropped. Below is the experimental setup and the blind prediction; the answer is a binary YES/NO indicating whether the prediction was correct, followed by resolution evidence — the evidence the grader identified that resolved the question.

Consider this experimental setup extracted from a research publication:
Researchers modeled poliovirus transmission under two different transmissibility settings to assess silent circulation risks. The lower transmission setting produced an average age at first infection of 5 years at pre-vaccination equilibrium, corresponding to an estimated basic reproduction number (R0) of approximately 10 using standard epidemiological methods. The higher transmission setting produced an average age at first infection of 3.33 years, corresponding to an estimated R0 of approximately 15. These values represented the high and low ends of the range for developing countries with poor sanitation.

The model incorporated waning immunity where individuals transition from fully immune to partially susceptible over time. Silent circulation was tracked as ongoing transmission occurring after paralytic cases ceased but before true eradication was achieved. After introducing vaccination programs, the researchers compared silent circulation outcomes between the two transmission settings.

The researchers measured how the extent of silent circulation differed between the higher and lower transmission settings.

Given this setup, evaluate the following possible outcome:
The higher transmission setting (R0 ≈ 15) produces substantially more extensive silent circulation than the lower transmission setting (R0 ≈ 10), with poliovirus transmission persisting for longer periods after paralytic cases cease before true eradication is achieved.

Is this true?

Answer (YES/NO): YES